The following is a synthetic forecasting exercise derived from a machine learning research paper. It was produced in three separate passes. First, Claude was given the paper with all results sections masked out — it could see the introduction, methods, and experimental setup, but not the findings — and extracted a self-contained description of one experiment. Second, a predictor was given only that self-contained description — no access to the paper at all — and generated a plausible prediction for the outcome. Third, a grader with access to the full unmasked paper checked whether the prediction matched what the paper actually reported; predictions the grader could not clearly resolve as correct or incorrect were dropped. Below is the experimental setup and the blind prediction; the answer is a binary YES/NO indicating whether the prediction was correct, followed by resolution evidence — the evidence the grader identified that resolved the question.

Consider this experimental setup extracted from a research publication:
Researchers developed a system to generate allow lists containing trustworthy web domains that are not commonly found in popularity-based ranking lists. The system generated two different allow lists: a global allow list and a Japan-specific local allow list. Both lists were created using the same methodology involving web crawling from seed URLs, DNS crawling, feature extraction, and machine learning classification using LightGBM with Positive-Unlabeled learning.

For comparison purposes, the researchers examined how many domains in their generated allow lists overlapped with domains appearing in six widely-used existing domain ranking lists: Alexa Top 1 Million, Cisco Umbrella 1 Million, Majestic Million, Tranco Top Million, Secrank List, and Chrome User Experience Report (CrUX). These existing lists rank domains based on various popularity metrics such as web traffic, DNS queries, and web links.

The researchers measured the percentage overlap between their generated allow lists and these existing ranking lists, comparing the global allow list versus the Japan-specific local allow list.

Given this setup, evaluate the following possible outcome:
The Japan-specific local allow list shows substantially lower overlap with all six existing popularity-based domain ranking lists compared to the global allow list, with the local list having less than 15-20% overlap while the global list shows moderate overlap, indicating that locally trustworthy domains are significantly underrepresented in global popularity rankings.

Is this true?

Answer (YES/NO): YES